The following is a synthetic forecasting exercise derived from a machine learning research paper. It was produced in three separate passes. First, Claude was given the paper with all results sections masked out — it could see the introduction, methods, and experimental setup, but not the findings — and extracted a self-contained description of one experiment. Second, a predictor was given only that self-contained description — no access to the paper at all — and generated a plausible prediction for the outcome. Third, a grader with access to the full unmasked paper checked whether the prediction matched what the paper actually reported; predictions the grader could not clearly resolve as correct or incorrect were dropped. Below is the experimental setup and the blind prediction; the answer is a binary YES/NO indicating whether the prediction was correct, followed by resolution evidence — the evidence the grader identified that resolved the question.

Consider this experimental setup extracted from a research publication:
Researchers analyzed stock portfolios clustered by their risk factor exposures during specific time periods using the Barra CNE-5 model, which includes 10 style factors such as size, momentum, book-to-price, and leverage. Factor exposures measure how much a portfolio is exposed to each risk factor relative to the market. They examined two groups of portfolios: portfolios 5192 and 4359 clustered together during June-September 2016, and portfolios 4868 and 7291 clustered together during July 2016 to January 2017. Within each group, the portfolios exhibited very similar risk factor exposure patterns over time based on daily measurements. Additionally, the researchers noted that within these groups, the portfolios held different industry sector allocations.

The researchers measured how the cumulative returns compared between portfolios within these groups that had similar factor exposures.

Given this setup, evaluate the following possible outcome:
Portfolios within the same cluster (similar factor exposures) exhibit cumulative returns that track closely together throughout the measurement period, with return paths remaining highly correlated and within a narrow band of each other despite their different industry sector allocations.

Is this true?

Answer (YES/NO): NO